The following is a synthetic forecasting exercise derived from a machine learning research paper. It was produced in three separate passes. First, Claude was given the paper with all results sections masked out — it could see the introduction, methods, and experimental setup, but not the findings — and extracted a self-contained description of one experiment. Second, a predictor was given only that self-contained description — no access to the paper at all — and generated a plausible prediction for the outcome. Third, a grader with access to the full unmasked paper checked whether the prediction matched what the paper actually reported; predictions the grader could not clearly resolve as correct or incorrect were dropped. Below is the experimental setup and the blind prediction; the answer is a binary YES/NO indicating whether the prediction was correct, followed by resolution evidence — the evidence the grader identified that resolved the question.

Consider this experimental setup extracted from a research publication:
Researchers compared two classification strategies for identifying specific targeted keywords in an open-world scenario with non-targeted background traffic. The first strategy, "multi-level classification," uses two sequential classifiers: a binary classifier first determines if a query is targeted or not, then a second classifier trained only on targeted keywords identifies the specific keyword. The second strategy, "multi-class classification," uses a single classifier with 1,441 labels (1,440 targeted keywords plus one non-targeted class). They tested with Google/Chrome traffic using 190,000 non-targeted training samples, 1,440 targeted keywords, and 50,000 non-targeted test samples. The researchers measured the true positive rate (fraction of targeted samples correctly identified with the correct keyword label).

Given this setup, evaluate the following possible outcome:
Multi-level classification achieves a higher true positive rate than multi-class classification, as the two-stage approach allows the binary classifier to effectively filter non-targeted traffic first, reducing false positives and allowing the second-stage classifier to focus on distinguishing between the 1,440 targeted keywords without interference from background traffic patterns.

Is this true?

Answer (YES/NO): YES